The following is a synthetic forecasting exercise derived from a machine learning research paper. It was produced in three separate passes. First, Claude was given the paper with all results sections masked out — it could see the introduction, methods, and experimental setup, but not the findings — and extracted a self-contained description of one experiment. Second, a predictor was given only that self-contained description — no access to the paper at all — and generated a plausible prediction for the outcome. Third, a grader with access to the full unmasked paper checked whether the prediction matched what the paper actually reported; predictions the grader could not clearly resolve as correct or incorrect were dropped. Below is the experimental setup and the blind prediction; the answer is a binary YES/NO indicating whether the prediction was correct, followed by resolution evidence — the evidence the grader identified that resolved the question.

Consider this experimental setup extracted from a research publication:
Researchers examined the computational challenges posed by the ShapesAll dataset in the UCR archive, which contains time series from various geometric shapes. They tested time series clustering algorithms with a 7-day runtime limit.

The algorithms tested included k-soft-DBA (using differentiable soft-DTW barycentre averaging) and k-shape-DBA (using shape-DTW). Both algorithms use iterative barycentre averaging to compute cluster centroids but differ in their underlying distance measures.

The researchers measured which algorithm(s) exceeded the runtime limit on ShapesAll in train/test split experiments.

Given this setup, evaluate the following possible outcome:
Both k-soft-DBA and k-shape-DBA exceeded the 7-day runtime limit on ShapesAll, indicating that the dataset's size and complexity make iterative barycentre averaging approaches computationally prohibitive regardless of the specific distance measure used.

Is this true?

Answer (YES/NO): NO